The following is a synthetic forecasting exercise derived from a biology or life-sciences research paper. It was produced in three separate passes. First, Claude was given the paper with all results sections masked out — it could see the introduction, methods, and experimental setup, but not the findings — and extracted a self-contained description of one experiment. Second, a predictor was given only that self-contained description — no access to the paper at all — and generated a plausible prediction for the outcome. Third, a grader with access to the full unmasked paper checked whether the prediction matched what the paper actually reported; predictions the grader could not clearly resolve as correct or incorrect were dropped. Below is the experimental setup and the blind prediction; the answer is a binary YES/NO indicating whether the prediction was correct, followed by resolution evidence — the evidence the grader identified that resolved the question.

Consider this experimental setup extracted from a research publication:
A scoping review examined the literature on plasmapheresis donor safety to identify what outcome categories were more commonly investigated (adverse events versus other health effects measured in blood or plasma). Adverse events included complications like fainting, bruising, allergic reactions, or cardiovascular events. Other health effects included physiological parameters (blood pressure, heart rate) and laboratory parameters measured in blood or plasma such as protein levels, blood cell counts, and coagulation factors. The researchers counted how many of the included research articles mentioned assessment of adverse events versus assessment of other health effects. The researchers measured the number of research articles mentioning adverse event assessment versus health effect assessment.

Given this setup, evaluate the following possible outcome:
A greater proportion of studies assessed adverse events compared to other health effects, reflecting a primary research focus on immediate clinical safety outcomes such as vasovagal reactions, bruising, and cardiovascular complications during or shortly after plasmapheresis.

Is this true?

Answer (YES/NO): NO